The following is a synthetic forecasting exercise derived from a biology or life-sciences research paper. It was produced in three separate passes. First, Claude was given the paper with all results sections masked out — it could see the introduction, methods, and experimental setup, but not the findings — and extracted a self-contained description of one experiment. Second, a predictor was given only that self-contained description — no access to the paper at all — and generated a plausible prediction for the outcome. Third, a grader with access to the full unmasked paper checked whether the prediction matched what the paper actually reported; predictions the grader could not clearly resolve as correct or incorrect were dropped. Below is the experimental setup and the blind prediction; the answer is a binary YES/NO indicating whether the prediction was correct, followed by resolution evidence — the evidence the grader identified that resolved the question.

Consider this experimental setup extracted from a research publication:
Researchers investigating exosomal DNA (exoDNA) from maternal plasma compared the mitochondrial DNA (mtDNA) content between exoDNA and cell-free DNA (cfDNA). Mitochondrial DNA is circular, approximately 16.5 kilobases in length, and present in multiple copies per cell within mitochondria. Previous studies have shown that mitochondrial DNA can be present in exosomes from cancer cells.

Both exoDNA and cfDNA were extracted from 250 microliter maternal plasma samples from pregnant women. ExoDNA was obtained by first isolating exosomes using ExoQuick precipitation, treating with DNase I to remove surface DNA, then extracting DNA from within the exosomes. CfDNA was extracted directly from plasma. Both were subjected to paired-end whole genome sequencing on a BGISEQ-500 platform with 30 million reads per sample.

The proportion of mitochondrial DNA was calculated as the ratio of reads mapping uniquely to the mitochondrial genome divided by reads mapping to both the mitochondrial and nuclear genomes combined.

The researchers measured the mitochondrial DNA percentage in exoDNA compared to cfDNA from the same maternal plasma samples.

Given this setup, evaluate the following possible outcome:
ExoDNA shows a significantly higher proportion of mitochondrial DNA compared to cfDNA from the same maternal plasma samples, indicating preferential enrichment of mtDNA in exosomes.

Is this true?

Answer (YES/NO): YES